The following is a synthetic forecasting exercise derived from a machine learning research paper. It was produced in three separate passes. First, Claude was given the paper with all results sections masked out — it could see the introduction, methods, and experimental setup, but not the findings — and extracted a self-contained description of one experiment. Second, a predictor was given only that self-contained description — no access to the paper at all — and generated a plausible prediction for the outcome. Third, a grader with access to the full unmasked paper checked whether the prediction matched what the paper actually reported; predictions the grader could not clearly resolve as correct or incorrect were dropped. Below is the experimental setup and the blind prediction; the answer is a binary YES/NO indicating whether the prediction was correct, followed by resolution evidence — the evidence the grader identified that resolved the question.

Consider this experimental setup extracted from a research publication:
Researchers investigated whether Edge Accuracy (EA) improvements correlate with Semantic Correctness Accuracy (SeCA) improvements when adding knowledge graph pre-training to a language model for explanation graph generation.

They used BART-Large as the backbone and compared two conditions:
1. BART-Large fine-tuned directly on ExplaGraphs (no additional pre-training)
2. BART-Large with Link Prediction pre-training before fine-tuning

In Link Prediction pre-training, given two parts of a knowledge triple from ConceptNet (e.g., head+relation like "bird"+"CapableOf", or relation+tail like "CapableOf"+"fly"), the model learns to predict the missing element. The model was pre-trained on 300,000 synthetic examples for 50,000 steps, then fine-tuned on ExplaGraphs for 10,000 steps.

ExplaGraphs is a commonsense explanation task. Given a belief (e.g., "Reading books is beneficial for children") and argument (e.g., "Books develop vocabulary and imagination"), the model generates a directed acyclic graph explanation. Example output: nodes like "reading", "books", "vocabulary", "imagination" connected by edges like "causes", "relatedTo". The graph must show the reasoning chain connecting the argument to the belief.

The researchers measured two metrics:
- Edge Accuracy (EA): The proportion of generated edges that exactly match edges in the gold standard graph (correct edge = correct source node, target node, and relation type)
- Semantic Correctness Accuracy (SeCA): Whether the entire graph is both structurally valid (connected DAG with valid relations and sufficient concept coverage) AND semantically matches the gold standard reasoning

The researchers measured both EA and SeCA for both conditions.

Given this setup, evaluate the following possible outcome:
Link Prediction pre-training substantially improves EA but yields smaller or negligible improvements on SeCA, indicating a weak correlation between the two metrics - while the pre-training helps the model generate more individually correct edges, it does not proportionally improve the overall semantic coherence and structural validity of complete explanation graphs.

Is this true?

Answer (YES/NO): NO